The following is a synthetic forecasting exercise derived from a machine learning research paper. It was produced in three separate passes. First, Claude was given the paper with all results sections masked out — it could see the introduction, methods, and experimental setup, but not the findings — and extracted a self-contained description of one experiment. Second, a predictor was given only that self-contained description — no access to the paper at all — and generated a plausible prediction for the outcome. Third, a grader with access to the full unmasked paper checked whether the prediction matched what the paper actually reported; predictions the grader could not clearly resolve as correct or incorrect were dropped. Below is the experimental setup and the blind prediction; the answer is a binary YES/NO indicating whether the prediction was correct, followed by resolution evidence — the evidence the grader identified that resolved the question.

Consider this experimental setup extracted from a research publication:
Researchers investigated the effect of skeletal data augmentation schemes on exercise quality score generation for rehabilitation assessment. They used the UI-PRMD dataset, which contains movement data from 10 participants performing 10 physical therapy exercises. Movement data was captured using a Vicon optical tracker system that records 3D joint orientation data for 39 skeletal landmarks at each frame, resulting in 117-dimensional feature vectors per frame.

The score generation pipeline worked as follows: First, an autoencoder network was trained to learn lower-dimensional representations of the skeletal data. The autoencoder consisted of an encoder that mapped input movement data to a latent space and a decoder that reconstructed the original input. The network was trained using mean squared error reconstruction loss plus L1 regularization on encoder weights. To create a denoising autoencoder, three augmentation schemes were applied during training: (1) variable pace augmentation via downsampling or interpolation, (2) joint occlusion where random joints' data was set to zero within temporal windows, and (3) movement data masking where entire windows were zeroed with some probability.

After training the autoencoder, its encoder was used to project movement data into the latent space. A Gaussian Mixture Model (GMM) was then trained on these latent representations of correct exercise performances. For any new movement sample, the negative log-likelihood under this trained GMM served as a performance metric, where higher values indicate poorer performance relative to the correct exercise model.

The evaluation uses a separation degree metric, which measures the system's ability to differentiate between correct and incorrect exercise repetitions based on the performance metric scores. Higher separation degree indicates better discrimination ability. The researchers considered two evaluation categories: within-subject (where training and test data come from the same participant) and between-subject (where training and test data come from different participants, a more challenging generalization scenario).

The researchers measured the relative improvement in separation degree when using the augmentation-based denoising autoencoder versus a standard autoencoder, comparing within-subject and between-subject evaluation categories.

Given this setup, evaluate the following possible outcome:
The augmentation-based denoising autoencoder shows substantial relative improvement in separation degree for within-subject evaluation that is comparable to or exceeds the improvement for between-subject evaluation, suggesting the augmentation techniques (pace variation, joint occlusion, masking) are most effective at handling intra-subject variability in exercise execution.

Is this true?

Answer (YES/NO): NO